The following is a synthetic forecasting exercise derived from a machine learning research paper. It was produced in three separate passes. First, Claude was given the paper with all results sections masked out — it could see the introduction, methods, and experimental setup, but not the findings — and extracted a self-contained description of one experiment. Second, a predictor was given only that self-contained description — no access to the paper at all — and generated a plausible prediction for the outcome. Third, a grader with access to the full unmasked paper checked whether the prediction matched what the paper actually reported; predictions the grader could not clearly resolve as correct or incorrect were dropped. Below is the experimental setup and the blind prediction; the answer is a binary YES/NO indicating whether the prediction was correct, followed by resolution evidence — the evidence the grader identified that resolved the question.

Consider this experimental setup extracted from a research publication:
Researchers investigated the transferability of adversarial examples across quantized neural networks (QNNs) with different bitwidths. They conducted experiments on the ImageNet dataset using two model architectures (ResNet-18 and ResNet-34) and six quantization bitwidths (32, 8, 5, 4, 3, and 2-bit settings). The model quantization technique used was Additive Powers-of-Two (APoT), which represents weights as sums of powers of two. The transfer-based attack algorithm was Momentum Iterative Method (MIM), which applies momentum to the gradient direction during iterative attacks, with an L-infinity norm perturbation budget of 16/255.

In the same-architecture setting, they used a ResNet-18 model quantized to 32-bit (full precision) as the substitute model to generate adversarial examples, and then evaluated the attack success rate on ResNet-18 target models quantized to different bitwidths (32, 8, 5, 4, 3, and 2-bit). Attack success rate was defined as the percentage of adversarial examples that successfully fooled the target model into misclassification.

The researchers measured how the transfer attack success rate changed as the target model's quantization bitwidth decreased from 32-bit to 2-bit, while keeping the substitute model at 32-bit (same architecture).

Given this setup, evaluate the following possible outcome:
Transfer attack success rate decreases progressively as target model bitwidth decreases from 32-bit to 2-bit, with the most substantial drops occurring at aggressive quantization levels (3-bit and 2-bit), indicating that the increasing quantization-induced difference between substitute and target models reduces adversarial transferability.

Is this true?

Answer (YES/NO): NO